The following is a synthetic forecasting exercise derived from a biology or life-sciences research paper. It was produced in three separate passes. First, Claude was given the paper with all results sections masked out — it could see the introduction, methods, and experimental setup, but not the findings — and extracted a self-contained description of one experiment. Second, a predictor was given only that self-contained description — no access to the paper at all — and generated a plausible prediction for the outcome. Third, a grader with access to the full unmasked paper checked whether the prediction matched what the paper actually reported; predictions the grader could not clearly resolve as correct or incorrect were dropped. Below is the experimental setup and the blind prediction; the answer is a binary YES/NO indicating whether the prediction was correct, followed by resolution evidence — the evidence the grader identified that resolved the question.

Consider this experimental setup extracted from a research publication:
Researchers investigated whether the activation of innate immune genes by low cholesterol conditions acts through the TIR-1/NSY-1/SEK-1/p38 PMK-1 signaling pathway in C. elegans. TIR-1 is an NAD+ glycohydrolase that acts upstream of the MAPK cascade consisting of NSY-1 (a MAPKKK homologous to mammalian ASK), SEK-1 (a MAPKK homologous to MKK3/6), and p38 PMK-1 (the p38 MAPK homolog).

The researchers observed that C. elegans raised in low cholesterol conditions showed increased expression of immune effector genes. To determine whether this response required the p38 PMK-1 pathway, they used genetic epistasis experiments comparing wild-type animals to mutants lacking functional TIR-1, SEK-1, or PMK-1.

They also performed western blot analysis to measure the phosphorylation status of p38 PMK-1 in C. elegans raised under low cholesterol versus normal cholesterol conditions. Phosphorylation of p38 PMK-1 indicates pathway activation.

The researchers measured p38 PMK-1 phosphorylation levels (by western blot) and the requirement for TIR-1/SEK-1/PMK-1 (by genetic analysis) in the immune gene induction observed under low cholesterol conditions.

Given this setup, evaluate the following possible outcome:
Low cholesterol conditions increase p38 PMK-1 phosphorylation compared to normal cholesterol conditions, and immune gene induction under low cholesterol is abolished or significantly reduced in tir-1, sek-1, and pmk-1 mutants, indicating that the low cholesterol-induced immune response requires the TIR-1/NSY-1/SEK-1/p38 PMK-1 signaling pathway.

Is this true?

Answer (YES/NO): NO